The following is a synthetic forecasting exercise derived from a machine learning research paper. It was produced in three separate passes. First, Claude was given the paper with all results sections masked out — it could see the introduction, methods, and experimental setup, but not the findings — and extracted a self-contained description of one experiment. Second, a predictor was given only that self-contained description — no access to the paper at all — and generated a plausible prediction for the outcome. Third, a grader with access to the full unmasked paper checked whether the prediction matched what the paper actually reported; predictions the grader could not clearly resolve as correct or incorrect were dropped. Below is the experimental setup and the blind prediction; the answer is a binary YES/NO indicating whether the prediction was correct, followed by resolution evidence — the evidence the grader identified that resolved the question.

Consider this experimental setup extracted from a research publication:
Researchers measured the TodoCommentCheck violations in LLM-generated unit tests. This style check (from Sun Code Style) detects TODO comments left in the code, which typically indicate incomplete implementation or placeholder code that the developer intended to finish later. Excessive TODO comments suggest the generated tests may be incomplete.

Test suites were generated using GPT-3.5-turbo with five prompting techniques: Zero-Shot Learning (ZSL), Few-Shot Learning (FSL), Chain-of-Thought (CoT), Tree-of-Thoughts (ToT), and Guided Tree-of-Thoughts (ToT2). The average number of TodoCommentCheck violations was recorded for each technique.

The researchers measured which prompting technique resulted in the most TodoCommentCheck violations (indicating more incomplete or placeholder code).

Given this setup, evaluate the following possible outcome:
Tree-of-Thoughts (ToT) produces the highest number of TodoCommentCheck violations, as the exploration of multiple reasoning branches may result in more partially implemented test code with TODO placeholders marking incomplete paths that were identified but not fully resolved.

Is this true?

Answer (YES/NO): NO